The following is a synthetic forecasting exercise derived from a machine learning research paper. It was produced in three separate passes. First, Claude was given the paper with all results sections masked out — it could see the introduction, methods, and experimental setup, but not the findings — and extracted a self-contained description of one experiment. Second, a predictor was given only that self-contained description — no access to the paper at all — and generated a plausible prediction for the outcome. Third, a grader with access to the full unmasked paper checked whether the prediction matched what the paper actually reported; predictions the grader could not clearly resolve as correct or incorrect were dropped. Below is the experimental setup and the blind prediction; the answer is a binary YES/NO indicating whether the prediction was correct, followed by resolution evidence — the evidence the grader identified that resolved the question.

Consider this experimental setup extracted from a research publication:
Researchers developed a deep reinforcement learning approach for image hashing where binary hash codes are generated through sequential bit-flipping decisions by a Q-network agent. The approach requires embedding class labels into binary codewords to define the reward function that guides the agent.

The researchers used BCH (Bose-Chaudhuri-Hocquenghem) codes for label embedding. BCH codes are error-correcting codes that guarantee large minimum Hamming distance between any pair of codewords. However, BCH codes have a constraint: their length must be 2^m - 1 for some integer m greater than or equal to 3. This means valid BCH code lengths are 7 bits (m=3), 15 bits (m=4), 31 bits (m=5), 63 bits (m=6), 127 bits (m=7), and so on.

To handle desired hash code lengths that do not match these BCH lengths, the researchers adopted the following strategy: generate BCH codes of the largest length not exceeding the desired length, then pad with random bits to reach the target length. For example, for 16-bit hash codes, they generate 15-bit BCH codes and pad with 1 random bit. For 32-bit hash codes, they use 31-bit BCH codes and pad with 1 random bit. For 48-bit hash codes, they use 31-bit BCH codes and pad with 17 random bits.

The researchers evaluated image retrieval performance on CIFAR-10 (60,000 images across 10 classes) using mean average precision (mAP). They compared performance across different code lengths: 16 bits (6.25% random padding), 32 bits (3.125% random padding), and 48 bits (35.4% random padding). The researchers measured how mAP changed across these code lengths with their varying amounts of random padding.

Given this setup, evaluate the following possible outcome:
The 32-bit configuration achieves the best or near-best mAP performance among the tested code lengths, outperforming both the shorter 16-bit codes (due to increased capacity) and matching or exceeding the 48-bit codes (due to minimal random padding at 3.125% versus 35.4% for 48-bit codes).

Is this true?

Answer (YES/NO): NO